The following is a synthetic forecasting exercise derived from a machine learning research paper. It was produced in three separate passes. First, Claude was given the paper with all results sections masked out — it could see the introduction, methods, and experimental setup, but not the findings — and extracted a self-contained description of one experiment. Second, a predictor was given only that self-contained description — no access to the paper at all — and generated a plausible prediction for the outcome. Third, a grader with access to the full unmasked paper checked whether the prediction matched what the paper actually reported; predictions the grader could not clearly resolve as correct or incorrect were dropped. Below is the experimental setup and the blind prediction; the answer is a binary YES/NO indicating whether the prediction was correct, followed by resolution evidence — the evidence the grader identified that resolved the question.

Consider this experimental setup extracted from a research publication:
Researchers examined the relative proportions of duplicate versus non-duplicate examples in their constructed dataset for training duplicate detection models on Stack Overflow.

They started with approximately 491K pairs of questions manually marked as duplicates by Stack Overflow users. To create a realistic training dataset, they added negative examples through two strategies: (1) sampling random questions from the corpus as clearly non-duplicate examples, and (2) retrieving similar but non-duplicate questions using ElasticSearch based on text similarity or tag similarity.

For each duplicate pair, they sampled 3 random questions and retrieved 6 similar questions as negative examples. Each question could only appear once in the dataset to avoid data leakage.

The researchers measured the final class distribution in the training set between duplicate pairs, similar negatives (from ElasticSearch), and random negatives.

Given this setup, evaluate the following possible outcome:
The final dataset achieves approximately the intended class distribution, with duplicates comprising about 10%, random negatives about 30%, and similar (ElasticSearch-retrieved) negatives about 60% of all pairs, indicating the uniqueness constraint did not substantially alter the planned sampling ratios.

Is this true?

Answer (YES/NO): NO